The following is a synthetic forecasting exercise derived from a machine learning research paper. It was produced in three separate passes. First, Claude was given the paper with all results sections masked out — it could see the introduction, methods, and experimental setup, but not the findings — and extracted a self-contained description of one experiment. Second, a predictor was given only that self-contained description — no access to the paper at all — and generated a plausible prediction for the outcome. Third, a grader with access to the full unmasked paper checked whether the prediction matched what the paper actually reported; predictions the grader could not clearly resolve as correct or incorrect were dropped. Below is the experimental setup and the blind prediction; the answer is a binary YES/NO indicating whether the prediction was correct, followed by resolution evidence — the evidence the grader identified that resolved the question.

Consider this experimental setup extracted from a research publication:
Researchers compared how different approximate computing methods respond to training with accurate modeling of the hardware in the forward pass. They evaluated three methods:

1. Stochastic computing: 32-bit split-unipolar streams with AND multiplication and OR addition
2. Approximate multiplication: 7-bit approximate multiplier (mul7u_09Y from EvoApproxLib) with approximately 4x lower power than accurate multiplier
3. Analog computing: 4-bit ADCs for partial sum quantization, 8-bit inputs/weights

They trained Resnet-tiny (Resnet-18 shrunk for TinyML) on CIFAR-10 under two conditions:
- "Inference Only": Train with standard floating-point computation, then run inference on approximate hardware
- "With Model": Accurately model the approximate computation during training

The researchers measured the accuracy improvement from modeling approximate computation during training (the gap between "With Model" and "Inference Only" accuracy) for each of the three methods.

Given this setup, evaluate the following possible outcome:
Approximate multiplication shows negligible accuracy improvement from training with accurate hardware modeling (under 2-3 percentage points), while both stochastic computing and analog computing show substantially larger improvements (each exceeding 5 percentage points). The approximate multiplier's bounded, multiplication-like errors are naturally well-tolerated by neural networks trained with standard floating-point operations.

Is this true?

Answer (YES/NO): NO